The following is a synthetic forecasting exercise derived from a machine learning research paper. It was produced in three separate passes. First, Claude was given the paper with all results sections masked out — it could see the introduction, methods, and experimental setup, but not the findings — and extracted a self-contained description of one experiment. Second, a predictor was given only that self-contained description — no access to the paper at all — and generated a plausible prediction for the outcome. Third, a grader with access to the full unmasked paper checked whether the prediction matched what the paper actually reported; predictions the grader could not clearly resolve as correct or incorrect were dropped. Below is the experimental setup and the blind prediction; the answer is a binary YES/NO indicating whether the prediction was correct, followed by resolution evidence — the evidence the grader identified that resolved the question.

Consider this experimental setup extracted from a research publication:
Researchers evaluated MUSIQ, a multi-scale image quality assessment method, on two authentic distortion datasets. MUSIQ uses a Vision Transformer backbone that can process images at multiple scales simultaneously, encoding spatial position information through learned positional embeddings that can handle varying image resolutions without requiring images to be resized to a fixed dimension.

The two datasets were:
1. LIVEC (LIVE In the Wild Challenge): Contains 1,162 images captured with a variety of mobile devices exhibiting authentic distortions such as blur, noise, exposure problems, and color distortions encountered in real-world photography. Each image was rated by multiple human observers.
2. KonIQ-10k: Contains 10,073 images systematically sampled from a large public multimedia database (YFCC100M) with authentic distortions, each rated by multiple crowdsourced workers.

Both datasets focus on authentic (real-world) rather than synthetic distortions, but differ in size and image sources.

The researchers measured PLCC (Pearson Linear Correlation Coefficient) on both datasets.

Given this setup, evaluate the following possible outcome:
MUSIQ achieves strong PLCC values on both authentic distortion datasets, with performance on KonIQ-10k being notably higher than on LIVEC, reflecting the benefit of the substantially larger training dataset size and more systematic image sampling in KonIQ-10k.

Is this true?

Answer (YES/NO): NO